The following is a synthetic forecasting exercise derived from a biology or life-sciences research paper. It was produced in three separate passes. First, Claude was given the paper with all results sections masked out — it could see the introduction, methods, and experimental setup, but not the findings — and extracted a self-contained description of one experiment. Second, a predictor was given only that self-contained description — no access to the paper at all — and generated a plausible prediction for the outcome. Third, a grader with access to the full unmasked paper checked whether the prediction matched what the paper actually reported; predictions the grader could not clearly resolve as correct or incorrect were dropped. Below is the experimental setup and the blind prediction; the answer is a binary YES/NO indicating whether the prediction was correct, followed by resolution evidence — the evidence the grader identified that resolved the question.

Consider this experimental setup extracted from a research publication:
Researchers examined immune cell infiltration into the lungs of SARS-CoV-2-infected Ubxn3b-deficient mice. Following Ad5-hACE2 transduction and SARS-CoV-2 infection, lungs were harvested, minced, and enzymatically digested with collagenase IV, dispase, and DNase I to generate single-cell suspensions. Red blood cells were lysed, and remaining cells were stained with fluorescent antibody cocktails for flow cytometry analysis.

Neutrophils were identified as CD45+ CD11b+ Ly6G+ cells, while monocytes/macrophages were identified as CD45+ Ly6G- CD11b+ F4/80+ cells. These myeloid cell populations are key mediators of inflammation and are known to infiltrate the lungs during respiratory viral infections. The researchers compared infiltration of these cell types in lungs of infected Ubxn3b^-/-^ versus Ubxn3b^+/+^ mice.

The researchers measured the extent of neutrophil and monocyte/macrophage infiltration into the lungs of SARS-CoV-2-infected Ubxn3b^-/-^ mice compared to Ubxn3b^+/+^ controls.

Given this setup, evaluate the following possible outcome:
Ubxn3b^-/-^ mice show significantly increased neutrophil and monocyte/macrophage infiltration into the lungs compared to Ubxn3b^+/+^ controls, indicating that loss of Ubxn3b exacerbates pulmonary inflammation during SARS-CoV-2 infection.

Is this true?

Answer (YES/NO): YES